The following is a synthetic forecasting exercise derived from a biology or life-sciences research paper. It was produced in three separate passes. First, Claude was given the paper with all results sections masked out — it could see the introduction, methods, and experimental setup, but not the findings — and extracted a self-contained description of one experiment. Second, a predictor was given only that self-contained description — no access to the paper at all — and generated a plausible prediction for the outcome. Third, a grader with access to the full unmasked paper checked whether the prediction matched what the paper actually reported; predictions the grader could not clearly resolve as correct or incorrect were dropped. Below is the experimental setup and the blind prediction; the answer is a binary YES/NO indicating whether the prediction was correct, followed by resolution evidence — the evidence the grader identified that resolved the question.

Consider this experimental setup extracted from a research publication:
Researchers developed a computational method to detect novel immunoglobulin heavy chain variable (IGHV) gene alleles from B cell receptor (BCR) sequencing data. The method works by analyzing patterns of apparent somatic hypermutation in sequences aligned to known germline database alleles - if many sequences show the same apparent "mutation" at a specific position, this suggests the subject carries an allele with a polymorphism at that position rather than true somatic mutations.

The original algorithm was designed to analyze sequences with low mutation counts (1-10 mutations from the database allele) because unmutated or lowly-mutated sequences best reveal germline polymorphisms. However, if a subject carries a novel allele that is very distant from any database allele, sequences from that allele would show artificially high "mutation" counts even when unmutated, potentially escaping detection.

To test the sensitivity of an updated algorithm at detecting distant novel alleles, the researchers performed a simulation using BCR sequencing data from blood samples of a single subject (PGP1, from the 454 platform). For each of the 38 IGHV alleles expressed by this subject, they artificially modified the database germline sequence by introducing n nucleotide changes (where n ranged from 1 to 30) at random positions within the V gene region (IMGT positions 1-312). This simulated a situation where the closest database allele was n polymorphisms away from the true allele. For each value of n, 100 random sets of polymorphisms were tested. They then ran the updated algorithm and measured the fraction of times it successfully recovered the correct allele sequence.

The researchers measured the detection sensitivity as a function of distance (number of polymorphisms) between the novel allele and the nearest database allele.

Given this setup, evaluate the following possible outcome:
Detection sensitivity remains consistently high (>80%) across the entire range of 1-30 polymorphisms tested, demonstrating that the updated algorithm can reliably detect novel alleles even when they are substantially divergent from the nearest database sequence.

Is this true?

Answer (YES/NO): YES